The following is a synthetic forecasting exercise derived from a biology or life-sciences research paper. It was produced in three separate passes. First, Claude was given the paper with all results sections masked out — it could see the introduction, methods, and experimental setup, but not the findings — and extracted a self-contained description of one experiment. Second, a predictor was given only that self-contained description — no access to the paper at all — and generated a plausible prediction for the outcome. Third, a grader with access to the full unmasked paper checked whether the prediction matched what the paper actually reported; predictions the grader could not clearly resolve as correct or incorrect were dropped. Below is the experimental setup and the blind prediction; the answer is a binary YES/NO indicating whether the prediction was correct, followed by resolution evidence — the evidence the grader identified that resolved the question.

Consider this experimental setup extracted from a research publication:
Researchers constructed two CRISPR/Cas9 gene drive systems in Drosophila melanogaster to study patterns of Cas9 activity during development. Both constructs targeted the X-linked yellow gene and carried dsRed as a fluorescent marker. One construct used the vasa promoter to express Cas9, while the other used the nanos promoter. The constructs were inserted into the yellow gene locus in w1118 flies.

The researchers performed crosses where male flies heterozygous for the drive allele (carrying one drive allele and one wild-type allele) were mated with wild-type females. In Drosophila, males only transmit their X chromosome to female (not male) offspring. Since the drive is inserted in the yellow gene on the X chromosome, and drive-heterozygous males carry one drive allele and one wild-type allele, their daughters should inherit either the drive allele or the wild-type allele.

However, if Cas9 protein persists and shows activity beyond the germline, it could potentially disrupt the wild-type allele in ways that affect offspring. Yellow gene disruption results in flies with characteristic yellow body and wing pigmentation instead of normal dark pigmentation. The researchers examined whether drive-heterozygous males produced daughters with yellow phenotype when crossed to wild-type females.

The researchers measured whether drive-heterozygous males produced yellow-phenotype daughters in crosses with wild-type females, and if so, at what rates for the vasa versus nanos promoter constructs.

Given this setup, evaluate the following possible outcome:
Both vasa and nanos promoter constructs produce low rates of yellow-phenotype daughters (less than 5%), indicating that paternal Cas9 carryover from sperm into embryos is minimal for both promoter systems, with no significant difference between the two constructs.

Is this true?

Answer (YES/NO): YES